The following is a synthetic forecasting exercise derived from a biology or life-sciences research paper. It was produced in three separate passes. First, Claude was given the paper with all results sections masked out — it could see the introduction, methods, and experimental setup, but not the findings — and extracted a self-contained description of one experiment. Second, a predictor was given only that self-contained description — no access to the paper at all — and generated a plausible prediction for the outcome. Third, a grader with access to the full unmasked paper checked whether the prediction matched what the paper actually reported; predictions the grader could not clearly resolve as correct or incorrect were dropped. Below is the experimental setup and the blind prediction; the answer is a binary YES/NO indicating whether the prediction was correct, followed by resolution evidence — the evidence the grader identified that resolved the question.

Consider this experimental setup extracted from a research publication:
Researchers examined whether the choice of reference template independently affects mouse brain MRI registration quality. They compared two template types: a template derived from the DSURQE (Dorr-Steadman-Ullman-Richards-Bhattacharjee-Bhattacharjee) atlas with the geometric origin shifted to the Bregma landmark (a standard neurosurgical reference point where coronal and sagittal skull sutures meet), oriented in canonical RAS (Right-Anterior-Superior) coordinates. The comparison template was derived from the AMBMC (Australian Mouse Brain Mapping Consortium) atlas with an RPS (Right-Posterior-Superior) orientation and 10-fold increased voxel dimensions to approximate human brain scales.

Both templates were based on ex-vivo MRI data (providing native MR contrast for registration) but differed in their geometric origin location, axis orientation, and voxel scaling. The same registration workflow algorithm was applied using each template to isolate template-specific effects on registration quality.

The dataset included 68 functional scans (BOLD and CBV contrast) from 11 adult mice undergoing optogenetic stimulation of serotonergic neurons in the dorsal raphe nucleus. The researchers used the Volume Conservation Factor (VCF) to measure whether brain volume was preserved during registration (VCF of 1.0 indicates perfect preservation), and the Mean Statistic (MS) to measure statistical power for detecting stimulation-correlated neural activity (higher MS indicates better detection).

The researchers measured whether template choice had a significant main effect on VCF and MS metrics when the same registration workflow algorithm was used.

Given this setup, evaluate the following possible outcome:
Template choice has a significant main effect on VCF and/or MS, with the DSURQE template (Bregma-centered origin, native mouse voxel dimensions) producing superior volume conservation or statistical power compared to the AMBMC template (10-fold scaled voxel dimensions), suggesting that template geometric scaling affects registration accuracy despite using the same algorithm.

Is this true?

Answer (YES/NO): YES